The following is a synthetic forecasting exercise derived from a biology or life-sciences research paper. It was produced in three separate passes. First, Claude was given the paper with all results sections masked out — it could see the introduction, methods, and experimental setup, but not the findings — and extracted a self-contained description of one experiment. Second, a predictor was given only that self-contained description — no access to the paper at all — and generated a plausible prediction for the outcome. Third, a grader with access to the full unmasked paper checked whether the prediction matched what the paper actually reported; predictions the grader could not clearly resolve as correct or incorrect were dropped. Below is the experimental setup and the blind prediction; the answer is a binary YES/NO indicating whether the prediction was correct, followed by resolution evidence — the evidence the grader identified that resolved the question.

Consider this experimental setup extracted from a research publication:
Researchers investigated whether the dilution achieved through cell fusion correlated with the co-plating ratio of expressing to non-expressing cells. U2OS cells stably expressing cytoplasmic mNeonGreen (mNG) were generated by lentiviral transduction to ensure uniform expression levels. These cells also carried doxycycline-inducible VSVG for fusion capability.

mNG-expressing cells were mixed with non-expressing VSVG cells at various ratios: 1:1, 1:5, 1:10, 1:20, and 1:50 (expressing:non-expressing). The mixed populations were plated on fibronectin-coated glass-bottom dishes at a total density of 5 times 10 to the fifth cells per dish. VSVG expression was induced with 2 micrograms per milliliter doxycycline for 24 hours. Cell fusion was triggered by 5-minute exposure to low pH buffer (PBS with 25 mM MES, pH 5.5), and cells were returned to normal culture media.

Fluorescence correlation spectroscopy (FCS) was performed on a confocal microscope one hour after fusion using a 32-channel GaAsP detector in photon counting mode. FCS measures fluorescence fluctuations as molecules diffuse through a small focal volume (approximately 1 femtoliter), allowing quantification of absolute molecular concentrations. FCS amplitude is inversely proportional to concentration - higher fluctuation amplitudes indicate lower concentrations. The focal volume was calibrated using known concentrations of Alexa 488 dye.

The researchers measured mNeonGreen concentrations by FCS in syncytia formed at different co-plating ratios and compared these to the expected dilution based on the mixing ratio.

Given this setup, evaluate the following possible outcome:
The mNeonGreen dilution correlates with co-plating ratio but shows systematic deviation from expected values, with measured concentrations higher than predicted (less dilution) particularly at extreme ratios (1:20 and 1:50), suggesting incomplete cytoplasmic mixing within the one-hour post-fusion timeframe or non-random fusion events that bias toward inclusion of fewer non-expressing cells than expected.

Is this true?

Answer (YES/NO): NO